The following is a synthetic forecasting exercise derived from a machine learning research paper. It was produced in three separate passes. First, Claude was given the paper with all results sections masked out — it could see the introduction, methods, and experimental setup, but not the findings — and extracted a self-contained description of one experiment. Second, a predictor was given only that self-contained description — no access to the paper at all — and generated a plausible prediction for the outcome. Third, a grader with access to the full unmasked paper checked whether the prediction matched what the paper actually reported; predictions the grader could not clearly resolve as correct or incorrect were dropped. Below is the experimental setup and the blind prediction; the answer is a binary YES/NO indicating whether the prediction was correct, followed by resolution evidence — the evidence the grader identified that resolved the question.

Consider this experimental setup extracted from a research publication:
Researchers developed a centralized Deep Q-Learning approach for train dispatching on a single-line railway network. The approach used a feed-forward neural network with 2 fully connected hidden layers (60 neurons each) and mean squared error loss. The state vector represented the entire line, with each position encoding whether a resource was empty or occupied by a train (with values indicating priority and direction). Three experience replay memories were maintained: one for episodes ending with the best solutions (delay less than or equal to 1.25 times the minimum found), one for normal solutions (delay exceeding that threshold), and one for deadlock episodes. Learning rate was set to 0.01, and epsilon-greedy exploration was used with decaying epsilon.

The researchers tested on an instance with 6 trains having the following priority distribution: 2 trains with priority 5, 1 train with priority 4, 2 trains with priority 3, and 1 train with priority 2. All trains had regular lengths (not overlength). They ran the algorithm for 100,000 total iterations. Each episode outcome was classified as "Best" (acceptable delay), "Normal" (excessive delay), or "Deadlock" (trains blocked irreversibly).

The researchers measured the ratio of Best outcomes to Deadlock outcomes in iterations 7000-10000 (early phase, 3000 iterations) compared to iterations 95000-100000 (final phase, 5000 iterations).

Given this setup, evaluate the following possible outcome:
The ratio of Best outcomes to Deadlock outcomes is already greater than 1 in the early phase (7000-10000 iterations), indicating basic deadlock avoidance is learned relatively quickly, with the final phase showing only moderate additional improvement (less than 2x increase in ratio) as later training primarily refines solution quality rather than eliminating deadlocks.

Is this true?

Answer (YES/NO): NO